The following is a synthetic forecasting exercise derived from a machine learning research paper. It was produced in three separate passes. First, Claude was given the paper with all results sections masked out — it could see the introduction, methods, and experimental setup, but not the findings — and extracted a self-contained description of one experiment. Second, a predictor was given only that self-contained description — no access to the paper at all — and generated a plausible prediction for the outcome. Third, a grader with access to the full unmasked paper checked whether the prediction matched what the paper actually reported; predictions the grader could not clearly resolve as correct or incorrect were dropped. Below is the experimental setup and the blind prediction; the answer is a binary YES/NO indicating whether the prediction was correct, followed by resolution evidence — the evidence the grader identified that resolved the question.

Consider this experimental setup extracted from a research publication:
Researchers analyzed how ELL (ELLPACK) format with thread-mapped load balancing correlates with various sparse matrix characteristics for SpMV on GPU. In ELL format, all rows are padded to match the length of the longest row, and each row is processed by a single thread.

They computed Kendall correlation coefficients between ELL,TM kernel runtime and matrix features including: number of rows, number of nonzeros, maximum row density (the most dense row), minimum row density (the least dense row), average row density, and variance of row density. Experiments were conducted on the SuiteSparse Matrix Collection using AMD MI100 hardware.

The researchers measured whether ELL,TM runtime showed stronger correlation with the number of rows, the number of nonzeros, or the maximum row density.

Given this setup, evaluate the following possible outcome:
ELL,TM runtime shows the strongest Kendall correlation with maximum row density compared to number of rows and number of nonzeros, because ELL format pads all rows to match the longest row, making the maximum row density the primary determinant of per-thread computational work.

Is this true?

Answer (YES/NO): NO